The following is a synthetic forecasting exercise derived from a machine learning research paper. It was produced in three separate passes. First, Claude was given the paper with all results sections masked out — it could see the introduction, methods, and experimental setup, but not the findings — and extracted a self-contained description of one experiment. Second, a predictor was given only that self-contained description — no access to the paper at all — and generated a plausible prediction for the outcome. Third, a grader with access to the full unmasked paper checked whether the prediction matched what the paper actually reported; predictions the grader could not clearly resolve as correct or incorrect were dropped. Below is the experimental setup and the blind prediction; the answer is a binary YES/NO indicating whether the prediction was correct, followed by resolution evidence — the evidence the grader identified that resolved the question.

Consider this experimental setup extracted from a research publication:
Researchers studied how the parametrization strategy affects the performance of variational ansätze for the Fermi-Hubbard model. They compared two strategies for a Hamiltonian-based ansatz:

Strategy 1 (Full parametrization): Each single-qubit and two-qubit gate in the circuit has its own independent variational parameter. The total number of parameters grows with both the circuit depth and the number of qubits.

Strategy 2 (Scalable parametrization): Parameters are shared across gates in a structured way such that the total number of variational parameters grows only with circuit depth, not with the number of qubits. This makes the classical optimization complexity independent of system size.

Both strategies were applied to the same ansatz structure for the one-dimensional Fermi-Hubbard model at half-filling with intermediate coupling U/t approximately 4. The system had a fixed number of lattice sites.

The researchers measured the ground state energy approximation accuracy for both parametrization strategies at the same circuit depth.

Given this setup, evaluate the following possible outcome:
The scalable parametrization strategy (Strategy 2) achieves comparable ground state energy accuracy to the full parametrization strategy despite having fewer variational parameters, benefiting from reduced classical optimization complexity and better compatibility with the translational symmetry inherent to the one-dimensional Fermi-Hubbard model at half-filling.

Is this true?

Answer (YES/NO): NO